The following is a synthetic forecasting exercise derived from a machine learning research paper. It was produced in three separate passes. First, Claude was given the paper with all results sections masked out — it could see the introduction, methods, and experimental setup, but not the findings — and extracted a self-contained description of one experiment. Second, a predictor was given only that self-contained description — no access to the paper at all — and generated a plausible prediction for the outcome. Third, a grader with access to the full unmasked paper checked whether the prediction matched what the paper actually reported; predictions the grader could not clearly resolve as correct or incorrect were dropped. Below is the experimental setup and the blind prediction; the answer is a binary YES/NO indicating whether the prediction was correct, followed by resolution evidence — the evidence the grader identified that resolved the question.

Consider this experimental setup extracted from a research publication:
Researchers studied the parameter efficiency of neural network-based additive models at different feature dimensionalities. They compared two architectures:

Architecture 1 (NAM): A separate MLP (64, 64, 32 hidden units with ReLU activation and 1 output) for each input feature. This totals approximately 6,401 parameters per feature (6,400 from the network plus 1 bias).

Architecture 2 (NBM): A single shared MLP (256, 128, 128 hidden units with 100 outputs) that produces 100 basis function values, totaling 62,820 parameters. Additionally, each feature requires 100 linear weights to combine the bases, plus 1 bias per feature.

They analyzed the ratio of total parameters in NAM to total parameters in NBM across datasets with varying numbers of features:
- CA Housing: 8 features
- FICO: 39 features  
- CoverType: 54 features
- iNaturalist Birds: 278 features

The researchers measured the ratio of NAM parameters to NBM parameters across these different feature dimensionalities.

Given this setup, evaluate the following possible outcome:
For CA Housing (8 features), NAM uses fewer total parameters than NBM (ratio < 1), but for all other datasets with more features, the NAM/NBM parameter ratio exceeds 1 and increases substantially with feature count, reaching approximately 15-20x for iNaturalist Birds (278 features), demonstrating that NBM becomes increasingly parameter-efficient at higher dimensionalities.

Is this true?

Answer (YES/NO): NO